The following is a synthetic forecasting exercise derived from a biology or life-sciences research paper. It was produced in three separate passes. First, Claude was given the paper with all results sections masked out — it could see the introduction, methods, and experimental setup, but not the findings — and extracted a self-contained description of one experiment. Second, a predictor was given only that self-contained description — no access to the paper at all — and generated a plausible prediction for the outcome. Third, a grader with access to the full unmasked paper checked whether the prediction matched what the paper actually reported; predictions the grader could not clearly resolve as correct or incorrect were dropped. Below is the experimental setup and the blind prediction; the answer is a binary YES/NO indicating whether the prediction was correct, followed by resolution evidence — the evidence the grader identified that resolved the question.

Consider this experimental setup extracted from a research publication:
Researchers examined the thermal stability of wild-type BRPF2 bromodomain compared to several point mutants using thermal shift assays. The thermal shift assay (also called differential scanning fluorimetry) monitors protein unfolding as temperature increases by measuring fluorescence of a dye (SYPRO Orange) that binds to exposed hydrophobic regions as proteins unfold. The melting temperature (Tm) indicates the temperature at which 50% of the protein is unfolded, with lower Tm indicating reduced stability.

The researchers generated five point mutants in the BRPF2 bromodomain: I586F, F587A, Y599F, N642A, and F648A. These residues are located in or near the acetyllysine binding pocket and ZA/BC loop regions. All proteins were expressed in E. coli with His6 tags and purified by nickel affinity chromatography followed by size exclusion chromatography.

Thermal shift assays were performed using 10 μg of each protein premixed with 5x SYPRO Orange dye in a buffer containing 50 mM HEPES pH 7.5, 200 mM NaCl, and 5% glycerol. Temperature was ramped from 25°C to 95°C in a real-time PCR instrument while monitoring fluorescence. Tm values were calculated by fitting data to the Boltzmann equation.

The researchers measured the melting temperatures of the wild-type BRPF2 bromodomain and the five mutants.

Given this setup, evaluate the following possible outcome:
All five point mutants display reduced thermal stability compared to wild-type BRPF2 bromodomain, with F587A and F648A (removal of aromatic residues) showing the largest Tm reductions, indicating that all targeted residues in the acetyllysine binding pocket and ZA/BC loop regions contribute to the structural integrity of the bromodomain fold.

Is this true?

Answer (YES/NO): NO